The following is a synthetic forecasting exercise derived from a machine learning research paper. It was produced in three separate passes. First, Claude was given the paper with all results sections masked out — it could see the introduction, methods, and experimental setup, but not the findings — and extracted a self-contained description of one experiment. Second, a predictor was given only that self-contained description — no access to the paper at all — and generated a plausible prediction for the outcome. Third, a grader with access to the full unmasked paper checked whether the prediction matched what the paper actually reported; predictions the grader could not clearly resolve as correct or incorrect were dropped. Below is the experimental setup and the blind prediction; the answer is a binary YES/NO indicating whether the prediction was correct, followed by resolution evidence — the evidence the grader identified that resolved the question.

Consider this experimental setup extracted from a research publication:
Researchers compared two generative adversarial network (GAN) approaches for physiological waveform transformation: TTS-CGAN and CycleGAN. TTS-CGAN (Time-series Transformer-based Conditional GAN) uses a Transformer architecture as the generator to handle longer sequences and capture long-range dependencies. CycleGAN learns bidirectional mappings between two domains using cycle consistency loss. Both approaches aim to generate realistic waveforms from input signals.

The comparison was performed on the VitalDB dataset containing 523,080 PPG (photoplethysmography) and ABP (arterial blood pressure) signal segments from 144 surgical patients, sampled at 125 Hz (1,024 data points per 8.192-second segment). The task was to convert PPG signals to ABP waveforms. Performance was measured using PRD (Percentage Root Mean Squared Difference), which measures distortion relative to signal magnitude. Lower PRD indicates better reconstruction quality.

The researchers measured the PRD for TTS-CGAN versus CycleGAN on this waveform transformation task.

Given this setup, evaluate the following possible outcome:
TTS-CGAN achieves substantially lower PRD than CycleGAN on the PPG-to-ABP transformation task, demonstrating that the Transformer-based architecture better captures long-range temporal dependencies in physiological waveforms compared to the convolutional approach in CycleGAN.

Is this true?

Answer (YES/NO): YES